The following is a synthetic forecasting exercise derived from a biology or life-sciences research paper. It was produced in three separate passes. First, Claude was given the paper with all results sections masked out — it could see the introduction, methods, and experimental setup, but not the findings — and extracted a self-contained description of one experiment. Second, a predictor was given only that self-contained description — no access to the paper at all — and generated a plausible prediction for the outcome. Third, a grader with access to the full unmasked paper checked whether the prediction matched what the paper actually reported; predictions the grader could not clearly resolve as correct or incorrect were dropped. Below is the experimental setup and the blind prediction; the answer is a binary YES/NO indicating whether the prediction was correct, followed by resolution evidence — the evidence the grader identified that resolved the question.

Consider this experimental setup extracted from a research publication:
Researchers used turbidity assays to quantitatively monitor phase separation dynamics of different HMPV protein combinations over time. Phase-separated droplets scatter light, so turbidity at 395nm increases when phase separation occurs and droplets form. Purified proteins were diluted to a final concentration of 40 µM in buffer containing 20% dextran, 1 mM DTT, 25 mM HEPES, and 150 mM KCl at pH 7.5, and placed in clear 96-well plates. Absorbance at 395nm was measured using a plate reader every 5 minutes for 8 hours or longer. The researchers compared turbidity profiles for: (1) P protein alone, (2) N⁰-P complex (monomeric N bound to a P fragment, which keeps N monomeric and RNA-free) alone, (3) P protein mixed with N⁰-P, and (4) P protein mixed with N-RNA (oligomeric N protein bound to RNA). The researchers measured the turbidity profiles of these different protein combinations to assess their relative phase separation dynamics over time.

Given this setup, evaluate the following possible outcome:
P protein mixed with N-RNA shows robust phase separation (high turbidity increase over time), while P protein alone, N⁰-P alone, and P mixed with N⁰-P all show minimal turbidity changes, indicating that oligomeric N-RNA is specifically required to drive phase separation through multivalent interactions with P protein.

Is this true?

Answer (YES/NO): NO